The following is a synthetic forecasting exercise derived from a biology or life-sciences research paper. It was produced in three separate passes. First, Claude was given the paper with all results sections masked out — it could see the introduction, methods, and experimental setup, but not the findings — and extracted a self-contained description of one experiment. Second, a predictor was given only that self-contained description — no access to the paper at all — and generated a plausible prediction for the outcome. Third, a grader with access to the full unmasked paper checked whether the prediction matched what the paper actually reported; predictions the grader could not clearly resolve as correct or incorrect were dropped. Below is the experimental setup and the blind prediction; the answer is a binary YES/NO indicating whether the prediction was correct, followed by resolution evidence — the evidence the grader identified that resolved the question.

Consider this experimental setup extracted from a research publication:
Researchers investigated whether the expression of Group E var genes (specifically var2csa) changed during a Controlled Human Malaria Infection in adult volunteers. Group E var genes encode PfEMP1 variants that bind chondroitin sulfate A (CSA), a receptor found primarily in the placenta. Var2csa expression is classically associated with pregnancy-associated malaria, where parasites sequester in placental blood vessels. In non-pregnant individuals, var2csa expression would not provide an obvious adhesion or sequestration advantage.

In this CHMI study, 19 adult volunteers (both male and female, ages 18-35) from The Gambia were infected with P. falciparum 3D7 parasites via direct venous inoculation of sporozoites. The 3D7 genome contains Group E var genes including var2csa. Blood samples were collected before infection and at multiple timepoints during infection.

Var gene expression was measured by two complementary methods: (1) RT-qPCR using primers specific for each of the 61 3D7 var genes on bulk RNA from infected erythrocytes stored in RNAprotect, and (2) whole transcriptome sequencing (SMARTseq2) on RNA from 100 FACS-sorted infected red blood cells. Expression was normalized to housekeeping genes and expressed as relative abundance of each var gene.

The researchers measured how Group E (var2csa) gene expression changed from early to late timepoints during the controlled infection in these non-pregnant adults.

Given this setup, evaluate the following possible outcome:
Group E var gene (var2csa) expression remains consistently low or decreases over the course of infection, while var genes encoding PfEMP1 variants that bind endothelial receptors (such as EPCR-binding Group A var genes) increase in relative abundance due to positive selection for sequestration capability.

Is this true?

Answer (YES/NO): NO